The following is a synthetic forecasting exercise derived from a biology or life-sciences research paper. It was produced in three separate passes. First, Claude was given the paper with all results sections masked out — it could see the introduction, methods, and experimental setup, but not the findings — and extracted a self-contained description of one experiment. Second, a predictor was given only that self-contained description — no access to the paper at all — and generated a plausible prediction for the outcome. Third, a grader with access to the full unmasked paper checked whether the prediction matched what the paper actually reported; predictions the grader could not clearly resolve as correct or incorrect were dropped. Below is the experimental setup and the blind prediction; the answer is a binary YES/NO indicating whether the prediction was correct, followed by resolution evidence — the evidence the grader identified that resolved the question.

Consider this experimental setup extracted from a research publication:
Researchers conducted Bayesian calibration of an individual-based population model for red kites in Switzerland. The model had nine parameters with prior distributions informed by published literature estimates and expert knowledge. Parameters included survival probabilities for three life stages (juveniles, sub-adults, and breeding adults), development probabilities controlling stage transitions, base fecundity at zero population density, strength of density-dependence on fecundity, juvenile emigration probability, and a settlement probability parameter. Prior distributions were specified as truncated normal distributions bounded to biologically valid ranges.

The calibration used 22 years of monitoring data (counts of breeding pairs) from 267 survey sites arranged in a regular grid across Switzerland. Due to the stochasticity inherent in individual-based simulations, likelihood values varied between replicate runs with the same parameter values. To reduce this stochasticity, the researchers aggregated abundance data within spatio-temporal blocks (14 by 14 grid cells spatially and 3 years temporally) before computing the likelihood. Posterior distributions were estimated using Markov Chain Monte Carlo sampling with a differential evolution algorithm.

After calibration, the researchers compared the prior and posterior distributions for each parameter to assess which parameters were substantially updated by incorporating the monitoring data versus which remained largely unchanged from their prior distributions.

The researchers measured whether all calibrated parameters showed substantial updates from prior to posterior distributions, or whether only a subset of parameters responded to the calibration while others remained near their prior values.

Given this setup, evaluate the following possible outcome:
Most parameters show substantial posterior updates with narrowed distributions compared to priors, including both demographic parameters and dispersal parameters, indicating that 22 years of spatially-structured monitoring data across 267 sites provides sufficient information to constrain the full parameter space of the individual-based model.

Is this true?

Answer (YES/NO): NO